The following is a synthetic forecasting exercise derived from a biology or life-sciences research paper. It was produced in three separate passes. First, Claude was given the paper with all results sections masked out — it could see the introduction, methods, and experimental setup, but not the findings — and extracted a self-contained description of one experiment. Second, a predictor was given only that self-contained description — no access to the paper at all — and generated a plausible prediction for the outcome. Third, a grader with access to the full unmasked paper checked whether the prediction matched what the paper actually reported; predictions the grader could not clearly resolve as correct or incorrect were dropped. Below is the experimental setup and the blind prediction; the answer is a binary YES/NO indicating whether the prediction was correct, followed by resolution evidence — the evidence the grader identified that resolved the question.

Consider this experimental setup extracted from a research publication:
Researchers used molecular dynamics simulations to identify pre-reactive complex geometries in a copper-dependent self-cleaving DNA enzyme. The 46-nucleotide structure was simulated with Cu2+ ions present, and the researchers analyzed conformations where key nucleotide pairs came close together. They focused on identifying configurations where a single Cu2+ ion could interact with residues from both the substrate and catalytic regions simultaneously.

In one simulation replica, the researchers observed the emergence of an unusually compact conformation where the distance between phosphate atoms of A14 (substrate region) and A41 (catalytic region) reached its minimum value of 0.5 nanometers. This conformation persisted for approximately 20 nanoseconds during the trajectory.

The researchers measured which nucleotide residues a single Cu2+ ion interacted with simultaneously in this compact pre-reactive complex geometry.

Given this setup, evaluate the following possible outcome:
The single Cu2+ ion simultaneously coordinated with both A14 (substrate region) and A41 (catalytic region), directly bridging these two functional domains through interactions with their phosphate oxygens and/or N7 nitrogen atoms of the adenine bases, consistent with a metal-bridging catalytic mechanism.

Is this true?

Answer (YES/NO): YES